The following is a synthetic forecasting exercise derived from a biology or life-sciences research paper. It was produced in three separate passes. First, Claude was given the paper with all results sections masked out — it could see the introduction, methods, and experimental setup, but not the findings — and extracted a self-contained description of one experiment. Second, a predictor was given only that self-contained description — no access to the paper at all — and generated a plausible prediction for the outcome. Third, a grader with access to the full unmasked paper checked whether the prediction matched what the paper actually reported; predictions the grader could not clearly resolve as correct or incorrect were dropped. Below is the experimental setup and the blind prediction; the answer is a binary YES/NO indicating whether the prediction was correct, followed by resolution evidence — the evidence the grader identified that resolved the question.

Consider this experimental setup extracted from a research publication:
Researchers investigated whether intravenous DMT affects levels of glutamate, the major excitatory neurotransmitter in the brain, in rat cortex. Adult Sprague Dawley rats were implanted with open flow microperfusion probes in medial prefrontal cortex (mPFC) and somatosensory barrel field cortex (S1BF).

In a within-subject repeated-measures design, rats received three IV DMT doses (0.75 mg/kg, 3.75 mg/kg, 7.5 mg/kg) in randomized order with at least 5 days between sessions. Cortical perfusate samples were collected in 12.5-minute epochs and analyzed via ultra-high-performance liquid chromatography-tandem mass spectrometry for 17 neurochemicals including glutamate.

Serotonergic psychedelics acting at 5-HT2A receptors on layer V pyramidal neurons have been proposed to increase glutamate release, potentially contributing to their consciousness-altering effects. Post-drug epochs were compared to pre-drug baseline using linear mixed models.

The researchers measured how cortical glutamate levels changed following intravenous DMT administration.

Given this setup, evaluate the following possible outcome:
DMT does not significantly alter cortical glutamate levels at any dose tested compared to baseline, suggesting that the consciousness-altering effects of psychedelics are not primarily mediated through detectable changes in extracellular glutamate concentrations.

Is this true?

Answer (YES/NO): YES